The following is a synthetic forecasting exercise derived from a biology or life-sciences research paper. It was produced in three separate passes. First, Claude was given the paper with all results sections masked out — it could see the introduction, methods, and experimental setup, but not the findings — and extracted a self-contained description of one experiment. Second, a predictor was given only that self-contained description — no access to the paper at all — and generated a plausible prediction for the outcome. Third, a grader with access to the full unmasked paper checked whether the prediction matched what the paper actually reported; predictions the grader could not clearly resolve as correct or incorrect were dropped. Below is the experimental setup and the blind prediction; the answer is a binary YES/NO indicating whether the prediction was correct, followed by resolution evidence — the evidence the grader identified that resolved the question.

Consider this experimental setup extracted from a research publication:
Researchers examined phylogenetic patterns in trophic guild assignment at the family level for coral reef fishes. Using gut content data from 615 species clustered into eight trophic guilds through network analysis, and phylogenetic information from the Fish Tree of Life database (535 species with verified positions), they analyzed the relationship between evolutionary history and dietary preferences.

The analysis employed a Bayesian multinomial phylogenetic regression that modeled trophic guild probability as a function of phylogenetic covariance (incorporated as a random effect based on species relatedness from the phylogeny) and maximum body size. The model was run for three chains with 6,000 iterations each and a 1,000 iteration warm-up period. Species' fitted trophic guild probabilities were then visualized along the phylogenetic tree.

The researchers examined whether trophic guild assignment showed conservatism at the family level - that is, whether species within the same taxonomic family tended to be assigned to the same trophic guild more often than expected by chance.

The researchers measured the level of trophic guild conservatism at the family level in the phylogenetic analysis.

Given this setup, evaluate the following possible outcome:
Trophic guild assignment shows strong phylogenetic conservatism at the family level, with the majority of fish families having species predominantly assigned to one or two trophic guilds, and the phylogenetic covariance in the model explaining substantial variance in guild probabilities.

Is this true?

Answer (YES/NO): YES